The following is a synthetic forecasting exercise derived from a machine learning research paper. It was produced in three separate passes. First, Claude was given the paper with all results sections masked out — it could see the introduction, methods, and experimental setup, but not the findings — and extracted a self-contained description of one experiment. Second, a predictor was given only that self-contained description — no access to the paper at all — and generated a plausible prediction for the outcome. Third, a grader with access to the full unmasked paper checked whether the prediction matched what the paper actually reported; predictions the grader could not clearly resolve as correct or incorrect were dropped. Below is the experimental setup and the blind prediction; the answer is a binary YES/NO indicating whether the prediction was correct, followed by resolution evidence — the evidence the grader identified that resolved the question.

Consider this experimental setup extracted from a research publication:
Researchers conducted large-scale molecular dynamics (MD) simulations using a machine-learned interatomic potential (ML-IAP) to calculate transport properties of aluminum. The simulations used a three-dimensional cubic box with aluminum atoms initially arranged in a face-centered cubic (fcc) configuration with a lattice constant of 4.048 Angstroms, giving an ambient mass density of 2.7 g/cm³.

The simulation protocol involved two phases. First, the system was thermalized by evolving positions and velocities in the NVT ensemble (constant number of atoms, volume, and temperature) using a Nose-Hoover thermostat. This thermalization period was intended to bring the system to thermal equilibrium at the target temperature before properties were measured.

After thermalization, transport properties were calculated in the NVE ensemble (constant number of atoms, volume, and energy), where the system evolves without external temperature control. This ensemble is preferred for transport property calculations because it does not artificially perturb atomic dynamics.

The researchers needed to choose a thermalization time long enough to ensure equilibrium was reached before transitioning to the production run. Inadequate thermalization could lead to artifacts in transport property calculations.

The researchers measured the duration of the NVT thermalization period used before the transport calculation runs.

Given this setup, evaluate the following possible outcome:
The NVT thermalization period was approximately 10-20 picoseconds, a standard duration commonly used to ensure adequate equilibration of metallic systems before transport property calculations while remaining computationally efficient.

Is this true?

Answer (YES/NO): NO